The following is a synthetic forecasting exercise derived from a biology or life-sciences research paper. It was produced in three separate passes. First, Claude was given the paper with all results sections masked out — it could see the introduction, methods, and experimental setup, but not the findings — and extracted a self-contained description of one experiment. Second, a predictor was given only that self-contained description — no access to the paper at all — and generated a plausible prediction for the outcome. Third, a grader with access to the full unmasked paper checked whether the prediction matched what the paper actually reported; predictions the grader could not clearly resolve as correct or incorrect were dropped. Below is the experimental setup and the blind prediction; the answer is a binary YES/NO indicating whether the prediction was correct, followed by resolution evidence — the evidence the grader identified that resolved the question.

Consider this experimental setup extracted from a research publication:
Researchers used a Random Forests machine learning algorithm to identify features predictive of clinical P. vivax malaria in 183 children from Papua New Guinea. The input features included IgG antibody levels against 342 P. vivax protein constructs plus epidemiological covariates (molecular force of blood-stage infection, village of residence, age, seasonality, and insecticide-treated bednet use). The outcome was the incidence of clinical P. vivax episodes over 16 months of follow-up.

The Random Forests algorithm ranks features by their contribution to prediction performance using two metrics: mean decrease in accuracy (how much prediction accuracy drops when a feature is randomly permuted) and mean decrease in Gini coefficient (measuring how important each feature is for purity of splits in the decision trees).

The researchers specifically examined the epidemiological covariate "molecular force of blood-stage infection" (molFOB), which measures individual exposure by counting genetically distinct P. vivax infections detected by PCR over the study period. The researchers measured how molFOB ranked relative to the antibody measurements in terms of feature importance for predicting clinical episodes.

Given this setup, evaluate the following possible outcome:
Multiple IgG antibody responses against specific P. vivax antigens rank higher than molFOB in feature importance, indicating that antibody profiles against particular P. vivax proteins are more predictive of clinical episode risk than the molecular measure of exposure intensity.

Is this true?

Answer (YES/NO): NO